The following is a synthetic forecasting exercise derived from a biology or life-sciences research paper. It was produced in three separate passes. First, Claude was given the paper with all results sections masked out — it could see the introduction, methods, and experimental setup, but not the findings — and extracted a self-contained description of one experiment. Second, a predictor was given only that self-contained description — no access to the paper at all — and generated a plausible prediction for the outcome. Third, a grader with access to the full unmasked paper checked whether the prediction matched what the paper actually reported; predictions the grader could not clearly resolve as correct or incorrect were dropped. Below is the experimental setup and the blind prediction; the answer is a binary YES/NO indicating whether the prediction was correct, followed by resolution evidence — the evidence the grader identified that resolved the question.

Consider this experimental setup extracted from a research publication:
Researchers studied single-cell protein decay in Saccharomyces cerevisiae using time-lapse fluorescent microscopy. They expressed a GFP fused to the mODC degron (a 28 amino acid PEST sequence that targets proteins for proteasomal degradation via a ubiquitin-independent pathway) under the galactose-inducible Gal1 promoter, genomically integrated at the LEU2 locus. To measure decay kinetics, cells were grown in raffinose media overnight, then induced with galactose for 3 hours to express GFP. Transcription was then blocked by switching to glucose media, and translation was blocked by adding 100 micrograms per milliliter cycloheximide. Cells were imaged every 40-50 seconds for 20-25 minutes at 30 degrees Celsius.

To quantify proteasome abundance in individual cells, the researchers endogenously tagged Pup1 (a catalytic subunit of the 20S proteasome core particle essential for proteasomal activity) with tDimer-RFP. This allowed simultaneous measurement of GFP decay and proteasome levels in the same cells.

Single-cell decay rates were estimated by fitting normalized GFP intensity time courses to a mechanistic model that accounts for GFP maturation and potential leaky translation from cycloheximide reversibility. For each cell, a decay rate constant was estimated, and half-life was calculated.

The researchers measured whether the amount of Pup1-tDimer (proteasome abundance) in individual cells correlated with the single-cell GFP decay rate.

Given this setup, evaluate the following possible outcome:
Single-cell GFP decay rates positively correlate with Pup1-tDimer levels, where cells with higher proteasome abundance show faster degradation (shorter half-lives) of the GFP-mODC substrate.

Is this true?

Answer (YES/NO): NO